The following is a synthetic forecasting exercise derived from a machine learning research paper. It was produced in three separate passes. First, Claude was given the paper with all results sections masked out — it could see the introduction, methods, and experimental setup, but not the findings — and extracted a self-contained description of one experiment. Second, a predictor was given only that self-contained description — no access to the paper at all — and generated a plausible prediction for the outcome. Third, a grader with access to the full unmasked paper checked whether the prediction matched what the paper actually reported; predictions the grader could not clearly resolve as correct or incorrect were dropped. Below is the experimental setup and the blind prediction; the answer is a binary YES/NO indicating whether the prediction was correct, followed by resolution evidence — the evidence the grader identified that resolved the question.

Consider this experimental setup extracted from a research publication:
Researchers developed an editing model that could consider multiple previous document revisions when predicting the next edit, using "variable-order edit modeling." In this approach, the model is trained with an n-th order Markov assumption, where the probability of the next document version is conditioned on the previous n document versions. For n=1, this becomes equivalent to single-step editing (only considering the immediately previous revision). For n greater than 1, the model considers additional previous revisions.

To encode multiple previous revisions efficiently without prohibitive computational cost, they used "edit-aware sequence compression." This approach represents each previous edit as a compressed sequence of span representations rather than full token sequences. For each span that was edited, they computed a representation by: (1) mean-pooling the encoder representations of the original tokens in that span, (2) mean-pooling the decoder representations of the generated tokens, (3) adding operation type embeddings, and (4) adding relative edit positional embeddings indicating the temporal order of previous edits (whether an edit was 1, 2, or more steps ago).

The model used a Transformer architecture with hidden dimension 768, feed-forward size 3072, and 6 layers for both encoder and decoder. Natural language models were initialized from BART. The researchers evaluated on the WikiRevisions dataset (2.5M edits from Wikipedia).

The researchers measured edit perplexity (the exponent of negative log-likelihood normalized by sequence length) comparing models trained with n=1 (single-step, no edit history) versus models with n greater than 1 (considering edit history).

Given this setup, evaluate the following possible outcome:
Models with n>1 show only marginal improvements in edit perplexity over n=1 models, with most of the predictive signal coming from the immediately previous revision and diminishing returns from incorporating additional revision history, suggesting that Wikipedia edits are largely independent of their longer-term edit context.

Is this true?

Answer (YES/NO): NO